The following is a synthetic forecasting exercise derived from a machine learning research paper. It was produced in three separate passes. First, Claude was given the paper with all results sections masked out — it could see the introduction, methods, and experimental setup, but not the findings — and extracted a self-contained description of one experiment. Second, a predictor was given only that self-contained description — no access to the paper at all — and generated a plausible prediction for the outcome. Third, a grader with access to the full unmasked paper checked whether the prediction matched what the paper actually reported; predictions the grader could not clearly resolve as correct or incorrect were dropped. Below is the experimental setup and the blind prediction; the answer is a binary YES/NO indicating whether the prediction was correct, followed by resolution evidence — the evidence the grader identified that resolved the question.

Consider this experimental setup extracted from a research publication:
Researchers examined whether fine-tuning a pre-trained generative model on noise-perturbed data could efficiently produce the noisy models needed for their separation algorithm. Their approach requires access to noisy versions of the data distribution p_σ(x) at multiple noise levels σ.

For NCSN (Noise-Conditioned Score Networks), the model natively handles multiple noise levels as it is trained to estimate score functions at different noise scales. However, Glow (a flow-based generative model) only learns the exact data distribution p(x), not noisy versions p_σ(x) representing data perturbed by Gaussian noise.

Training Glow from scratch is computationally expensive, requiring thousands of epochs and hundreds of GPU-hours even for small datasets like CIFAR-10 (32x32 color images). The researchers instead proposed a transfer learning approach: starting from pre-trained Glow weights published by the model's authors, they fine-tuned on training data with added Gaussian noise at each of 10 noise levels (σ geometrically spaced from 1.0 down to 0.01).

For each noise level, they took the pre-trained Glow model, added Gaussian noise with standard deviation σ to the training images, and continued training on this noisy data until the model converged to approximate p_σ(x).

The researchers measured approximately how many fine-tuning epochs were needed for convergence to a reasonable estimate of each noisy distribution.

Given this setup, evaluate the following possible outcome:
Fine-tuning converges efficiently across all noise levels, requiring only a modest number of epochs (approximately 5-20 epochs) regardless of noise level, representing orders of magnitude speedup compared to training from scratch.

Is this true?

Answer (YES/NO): YES